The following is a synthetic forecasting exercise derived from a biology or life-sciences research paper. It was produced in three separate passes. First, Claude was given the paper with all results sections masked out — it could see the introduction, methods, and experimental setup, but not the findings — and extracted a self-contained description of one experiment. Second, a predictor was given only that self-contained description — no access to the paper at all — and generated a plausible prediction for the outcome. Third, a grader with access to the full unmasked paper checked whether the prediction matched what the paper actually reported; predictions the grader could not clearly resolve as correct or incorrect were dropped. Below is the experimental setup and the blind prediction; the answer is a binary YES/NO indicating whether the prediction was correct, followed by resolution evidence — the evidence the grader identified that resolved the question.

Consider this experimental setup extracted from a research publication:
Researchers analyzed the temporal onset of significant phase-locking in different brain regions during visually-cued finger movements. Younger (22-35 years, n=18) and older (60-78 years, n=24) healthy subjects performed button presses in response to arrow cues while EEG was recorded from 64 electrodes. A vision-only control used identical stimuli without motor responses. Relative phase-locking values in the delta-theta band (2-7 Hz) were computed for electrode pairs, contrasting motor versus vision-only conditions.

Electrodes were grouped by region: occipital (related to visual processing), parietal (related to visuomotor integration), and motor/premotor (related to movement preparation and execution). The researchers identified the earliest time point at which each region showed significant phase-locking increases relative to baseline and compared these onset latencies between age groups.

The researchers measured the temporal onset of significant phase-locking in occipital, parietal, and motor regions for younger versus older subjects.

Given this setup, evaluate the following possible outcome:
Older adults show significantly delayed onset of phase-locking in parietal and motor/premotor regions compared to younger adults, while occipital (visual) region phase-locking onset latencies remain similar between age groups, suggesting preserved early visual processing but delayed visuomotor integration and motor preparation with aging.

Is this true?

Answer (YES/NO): NO